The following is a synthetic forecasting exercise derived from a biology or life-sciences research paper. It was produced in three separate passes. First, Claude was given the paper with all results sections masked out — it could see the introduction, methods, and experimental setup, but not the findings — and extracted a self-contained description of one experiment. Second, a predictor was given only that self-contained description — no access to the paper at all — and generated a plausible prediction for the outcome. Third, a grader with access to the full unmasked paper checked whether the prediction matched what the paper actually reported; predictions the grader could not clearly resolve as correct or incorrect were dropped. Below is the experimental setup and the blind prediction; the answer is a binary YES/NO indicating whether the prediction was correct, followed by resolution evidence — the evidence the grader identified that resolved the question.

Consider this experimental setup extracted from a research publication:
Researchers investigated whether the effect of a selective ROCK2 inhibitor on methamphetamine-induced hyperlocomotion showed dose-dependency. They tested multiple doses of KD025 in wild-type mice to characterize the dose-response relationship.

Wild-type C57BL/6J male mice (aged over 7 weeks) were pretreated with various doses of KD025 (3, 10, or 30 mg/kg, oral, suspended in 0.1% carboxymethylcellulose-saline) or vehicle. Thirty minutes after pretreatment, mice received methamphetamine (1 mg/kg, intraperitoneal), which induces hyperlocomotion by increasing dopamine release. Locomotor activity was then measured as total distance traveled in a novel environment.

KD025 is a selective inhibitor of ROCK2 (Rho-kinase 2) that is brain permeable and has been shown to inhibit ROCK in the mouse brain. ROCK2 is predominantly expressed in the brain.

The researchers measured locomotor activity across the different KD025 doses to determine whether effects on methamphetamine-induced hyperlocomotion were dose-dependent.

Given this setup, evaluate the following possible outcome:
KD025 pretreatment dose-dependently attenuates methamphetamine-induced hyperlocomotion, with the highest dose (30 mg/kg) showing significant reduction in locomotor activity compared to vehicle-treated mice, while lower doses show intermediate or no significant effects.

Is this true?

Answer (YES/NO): NO